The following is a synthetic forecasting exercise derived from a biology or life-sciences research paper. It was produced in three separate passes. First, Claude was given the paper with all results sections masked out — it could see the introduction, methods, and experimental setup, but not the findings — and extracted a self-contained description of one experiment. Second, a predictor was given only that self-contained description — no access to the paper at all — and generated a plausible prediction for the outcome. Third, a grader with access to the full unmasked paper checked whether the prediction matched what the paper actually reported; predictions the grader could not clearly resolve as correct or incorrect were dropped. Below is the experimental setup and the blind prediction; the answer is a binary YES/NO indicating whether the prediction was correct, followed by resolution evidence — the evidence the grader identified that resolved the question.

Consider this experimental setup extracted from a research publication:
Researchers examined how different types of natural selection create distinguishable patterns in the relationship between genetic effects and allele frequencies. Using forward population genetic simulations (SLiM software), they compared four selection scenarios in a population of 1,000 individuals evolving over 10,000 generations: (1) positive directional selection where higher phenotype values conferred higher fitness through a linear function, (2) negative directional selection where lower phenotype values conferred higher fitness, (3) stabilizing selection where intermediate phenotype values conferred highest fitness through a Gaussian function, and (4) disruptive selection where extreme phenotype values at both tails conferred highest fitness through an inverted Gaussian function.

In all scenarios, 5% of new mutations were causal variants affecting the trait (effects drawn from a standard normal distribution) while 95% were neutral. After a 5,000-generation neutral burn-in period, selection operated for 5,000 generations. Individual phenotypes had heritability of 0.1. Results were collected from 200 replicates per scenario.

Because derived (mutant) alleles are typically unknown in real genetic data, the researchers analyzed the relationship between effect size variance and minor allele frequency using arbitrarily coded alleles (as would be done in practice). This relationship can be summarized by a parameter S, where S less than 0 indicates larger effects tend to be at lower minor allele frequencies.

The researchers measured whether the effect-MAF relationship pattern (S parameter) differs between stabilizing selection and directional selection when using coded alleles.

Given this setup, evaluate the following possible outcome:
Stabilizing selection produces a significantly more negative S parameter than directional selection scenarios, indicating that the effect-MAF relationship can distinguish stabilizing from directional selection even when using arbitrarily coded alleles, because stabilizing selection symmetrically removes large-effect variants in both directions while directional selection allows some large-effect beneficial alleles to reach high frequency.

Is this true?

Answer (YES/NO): YES